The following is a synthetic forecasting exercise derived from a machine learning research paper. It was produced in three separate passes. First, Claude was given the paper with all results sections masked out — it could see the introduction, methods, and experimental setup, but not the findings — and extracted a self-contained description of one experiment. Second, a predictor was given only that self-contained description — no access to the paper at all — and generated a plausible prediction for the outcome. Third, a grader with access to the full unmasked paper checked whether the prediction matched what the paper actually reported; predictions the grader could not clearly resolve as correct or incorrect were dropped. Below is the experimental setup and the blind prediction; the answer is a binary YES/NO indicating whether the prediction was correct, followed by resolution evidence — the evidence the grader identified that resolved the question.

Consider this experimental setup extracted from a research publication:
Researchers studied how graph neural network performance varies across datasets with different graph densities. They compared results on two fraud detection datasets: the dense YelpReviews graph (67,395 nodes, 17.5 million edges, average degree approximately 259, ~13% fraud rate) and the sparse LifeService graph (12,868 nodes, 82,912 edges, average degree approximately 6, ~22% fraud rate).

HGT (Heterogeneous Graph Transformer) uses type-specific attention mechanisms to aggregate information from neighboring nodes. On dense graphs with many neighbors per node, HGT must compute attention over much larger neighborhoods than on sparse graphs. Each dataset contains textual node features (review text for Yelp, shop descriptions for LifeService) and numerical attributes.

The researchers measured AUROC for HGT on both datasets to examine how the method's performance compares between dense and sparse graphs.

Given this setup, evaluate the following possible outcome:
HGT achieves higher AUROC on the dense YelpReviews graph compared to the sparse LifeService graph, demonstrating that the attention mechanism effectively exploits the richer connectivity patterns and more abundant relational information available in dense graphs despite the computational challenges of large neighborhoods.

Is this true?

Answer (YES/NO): NO